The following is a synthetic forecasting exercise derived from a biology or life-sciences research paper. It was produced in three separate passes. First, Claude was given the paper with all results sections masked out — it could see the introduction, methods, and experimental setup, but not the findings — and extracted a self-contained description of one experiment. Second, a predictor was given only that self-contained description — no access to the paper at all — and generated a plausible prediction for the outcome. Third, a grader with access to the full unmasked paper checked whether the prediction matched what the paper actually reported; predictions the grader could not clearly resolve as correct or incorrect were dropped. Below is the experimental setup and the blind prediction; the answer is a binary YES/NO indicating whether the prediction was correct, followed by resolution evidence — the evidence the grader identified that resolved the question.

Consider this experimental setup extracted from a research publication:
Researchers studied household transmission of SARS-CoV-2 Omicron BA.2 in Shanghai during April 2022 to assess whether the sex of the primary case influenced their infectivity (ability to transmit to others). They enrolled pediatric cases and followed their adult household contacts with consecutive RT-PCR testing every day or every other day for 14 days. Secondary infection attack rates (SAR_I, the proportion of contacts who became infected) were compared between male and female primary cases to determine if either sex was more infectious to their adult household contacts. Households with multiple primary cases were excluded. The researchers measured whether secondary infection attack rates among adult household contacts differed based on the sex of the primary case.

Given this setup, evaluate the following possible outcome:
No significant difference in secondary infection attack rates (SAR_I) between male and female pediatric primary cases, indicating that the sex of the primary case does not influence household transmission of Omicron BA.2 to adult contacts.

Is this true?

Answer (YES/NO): YES